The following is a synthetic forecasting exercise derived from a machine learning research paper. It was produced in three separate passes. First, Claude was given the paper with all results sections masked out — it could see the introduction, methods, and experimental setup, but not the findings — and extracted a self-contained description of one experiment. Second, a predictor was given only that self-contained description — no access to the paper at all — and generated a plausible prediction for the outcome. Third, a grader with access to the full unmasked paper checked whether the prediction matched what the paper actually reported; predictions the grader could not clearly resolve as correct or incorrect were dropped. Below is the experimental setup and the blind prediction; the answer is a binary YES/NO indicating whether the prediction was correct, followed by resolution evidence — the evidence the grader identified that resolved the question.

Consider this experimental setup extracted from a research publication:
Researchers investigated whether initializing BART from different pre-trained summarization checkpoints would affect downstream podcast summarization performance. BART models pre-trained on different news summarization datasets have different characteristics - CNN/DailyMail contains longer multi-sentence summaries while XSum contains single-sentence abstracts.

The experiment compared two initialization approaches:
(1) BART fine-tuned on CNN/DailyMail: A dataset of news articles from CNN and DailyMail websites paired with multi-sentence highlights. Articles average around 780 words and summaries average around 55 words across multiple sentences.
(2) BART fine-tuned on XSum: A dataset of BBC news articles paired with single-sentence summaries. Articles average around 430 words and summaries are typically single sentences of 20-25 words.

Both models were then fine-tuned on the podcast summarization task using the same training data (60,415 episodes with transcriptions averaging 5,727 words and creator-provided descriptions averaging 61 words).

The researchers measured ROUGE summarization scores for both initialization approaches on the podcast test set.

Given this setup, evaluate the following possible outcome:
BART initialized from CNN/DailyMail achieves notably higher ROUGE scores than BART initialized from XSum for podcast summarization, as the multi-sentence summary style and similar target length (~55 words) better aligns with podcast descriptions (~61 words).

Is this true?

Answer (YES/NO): NO